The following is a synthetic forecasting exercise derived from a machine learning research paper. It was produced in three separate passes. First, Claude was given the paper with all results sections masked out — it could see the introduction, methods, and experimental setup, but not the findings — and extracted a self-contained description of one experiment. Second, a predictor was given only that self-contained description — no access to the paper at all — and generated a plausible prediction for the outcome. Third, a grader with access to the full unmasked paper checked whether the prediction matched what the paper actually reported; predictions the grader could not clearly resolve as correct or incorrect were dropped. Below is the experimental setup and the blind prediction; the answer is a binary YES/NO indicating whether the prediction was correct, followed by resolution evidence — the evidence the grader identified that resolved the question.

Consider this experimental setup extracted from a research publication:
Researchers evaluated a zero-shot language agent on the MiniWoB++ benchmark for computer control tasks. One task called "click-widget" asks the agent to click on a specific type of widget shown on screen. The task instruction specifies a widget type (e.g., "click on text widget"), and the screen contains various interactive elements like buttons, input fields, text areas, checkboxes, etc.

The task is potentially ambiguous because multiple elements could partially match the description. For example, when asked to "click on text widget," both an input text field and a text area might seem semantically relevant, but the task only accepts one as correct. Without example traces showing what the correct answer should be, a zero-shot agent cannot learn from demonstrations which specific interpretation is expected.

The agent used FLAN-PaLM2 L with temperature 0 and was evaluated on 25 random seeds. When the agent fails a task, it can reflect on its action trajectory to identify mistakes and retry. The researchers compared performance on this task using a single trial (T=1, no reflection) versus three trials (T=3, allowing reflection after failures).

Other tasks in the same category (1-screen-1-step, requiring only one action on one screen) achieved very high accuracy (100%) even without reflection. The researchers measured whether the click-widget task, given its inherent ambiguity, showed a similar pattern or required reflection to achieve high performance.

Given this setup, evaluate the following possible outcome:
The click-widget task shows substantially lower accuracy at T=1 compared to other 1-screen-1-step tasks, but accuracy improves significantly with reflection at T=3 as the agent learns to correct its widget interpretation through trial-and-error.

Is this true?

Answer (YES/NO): YES